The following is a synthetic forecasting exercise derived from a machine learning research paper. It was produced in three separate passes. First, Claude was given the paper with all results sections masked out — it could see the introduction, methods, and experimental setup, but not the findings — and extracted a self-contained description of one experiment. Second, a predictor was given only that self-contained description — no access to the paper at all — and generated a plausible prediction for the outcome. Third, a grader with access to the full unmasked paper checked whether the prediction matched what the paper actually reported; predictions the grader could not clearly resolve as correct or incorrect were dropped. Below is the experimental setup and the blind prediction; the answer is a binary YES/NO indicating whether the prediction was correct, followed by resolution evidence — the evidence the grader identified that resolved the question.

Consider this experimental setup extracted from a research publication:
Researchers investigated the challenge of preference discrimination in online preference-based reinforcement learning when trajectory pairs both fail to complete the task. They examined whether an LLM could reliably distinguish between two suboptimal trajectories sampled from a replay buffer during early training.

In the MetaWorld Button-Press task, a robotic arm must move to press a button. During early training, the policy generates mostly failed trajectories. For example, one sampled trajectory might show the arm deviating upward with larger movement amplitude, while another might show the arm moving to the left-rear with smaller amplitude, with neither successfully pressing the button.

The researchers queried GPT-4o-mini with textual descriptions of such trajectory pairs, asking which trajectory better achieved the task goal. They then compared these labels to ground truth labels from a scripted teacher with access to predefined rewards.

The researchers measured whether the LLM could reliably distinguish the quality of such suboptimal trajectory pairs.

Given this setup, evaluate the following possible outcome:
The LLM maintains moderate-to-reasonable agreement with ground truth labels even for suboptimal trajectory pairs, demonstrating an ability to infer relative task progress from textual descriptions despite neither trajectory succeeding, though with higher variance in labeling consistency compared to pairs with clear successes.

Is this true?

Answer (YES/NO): NO